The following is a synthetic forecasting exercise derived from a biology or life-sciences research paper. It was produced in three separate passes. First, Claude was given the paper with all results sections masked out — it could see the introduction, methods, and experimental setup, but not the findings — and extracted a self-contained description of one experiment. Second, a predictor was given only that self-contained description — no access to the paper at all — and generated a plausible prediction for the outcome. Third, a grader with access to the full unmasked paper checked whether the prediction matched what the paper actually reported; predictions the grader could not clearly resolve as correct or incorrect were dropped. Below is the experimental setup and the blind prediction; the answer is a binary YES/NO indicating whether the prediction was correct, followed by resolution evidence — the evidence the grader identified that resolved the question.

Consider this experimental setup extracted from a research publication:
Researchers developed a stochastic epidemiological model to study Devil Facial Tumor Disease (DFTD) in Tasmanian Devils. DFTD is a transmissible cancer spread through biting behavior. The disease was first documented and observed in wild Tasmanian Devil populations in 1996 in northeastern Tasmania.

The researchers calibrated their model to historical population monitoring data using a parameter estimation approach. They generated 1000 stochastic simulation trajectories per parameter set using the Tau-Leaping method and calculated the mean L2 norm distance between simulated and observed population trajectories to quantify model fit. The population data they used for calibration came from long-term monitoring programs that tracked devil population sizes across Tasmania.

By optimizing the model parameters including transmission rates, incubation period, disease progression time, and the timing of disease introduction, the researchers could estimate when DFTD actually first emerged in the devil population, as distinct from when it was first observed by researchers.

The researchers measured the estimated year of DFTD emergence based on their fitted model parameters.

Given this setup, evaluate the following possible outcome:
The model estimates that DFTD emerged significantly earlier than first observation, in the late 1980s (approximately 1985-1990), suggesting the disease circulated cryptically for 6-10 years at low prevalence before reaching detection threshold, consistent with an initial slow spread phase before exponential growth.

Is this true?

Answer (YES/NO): NO